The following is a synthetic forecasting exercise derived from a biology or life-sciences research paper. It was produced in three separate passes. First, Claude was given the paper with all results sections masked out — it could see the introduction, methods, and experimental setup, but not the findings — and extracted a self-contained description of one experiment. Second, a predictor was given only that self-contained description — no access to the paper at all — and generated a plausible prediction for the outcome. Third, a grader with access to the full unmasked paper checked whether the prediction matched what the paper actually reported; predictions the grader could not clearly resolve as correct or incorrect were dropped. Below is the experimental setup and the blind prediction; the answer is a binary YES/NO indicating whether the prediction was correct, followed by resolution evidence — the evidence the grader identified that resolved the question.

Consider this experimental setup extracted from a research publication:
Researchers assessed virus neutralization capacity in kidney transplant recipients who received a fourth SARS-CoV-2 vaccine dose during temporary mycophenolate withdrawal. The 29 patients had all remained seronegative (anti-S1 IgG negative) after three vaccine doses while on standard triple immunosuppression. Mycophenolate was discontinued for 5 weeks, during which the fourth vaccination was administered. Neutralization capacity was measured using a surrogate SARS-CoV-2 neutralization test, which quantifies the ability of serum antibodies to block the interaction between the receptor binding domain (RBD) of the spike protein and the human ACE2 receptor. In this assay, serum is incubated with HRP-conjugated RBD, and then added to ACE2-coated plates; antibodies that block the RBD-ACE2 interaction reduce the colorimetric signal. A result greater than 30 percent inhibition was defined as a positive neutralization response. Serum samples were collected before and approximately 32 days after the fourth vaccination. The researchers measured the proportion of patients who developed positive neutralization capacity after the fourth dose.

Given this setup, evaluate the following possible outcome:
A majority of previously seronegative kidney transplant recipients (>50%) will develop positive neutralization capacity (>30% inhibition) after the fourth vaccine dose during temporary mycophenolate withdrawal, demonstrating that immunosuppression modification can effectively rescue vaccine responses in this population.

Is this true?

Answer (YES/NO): YES